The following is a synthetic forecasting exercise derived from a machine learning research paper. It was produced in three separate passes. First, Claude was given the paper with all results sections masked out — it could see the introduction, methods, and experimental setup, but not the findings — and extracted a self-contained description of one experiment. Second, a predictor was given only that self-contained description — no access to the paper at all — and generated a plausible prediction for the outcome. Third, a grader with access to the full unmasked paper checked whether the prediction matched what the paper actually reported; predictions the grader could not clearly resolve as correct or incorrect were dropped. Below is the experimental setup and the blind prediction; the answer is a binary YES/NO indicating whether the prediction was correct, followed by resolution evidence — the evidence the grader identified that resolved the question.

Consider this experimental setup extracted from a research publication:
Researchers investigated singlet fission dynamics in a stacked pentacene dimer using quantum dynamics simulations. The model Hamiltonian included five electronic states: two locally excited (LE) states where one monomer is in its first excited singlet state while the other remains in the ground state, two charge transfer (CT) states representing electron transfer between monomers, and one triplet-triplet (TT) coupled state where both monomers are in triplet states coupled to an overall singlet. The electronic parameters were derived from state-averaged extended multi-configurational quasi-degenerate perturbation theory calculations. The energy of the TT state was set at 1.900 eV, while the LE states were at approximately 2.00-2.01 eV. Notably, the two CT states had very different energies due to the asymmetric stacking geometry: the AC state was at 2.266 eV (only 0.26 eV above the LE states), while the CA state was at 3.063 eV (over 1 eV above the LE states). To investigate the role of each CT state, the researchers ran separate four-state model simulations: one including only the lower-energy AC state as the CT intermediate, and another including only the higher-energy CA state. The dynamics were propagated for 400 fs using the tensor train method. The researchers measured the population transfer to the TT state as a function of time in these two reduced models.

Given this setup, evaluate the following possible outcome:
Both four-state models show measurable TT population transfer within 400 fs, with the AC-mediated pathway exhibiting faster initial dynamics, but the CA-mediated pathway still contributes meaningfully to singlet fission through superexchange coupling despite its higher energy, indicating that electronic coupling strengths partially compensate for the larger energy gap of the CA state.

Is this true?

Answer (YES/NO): NO